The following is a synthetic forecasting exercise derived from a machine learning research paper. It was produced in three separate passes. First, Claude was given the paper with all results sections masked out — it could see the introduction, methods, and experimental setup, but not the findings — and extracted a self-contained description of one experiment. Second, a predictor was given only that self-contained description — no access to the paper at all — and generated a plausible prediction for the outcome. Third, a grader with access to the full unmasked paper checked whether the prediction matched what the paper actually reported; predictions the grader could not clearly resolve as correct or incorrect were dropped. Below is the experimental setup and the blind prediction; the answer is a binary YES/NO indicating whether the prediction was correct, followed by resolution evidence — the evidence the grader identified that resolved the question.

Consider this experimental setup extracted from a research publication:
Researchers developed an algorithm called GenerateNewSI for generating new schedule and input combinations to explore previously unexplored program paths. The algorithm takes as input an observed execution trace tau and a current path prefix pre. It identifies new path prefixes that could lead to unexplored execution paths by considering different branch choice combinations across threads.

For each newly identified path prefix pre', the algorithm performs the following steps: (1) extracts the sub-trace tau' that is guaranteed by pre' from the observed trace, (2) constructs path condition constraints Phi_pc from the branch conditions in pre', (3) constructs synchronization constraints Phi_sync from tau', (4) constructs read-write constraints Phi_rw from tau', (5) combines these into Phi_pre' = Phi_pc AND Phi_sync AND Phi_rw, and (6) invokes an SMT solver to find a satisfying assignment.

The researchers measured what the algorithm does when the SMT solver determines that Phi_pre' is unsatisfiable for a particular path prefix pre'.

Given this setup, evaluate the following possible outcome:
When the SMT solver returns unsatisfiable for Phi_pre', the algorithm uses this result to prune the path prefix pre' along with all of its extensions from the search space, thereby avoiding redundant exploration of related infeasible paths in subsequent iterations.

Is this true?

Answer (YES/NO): NO